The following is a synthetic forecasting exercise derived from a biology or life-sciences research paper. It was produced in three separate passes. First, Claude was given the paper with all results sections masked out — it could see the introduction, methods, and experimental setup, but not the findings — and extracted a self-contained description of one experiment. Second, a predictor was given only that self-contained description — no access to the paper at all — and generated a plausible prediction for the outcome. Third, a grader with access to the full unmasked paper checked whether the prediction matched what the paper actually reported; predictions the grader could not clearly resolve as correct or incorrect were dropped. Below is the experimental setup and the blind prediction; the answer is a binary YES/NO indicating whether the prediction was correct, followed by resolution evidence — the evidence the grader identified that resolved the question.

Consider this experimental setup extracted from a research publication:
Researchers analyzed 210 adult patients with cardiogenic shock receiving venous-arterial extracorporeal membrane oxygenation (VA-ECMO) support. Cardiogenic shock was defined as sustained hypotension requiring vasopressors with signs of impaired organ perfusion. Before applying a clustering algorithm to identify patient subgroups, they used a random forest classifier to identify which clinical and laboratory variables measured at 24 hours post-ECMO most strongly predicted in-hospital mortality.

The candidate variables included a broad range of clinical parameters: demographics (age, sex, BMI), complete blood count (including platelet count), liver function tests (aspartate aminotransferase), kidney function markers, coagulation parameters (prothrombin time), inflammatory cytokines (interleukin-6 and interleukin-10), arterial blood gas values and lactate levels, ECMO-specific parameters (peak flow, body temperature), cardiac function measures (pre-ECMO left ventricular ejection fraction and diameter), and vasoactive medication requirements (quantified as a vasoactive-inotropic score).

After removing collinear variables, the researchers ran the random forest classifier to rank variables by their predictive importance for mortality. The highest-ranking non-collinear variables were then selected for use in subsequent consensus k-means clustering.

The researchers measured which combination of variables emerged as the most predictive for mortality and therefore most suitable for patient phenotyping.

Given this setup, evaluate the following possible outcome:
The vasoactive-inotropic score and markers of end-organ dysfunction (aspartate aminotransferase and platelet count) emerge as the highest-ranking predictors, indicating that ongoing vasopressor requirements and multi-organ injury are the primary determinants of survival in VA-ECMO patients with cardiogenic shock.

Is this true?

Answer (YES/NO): NO